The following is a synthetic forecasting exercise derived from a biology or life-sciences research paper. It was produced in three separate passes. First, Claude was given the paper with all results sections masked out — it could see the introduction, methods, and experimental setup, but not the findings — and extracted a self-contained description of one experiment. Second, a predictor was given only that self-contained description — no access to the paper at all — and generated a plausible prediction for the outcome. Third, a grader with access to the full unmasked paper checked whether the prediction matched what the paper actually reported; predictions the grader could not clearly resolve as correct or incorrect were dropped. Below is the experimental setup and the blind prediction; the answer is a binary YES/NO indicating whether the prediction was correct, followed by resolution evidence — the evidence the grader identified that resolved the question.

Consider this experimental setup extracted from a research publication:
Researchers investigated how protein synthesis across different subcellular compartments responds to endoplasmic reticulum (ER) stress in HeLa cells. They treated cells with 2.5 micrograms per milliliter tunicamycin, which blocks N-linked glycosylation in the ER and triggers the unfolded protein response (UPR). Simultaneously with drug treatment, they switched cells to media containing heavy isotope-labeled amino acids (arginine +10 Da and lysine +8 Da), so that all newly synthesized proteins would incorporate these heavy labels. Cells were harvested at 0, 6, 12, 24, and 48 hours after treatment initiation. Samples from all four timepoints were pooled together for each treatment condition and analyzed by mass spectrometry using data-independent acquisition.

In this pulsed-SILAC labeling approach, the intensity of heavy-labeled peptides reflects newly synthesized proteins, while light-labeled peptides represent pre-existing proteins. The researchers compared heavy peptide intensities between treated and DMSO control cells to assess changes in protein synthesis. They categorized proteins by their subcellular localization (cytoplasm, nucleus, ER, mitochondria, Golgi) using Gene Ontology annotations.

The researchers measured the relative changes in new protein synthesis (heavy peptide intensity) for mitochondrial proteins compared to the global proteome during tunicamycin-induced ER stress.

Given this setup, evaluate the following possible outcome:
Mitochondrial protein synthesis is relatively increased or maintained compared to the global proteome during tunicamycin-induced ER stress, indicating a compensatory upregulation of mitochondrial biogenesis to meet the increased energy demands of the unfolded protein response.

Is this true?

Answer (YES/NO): YES